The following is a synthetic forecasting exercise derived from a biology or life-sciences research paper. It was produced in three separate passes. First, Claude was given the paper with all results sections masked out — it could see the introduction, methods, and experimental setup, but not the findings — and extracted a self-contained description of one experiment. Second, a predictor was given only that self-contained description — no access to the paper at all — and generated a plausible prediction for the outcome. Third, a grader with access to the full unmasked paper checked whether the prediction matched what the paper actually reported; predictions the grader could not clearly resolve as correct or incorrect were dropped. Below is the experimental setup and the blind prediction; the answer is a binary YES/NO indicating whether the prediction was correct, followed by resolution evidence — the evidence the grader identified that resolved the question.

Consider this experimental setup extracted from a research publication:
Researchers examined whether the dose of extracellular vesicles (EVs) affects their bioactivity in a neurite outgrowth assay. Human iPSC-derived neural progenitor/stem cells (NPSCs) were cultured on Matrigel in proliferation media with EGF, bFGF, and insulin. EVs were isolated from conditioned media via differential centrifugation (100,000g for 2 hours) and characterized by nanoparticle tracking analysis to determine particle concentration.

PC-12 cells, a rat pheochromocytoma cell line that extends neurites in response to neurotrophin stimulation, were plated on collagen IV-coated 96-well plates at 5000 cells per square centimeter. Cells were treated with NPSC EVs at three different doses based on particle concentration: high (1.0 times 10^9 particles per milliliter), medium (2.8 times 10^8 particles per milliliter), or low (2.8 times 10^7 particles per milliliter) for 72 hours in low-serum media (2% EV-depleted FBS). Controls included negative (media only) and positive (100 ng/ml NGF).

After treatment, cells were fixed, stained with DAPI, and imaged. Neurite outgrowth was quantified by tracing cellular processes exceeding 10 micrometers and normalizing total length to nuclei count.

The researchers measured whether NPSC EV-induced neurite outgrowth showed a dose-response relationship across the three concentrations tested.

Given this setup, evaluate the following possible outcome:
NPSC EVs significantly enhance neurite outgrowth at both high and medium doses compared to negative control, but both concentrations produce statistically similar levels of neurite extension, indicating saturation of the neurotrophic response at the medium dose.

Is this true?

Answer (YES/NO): NO